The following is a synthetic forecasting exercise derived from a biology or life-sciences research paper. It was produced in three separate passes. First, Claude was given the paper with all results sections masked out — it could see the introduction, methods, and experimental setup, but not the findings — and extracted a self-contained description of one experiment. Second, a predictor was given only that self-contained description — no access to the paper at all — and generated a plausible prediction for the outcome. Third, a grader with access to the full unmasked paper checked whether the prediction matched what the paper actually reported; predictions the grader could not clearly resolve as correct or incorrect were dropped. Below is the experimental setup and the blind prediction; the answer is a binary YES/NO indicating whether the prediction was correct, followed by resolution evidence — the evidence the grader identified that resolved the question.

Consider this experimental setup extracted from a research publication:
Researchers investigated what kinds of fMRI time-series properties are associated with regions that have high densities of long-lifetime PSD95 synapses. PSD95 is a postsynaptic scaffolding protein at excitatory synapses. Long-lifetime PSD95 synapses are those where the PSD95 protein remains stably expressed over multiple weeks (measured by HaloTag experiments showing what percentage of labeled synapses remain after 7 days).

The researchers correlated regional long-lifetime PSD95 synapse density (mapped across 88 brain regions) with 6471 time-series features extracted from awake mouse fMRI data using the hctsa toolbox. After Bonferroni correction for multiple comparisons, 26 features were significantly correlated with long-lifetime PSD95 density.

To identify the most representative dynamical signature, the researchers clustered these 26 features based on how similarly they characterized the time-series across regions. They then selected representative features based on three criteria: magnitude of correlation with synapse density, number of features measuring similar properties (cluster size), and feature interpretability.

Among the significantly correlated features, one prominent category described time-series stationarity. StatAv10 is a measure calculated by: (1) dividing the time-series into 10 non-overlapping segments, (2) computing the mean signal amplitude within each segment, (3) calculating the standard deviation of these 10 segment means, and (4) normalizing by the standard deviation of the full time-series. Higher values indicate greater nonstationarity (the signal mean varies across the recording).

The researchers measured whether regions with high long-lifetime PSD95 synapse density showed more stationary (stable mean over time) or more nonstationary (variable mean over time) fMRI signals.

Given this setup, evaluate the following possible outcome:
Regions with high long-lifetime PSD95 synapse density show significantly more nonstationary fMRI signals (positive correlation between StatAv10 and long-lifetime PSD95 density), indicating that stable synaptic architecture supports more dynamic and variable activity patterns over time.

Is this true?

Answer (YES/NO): YES